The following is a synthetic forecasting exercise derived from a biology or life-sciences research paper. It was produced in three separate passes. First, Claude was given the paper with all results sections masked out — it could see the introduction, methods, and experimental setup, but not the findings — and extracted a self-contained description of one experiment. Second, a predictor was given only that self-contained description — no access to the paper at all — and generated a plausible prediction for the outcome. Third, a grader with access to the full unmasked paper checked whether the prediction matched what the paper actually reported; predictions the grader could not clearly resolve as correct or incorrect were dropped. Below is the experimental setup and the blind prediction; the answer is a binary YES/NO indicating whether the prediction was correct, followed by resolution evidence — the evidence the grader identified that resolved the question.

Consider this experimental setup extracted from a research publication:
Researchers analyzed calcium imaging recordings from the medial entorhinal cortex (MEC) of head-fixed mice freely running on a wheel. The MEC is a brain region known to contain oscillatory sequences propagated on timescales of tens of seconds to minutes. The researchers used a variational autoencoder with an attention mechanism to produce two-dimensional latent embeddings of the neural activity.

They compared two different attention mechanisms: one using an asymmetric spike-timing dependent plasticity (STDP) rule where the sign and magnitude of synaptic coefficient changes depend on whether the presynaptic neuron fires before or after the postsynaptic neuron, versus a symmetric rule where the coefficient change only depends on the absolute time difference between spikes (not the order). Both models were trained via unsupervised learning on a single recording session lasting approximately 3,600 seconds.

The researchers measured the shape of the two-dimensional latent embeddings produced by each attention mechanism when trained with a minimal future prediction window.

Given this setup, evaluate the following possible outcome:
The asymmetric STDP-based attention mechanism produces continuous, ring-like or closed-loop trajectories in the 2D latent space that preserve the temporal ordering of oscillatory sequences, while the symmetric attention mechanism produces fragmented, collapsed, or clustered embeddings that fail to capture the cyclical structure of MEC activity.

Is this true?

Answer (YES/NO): YES